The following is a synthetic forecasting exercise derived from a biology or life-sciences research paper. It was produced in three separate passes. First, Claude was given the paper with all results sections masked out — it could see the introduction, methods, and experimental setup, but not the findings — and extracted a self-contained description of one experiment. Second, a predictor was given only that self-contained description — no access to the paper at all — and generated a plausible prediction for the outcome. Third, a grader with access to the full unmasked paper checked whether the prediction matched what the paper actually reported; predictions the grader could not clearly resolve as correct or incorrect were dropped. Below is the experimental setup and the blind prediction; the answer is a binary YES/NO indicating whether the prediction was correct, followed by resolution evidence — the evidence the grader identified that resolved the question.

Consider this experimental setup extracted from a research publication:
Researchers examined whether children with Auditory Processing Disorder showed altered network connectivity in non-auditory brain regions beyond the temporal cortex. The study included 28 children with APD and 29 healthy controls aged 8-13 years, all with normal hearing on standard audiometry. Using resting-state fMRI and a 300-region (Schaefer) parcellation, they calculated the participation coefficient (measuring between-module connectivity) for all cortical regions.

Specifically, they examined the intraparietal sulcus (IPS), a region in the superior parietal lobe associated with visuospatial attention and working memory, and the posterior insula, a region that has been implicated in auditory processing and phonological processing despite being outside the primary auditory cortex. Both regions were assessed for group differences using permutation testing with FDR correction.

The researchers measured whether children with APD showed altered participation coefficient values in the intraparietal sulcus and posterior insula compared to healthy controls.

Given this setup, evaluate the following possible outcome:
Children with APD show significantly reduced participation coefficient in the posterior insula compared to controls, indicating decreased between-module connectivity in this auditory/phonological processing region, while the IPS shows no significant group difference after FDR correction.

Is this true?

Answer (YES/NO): NO